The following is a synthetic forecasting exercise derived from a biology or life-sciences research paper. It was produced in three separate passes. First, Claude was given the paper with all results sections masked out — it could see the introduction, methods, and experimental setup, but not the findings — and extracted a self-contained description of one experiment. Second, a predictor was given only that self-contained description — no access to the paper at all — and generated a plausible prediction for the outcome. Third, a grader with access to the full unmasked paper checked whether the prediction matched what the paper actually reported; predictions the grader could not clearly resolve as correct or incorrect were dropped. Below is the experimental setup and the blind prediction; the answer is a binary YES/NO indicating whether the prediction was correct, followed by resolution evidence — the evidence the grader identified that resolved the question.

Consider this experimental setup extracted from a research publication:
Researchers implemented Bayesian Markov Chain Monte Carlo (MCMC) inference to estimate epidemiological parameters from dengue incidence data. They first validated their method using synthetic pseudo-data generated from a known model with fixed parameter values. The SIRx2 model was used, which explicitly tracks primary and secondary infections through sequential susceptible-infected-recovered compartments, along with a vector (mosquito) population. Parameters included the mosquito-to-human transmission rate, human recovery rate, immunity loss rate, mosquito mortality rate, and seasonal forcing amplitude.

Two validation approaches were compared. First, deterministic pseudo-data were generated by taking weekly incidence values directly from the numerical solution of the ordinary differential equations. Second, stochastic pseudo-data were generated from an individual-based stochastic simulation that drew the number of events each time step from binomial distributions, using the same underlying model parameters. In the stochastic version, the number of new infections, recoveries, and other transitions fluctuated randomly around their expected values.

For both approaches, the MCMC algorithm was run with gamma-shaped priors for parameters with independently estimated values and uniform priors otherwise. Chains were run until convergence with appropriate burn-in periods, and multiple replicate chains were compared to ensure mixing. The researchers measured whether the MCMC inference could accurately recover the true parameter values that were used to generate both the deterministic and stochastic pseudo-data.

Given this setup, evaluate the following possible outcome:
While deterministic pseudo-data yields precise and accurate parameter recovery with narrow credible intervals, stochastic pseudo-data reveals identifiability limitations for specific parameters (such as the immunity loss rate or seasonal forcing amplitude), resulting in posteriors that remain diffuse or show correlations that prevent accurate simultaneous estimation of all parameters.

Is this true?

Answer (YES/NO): NO